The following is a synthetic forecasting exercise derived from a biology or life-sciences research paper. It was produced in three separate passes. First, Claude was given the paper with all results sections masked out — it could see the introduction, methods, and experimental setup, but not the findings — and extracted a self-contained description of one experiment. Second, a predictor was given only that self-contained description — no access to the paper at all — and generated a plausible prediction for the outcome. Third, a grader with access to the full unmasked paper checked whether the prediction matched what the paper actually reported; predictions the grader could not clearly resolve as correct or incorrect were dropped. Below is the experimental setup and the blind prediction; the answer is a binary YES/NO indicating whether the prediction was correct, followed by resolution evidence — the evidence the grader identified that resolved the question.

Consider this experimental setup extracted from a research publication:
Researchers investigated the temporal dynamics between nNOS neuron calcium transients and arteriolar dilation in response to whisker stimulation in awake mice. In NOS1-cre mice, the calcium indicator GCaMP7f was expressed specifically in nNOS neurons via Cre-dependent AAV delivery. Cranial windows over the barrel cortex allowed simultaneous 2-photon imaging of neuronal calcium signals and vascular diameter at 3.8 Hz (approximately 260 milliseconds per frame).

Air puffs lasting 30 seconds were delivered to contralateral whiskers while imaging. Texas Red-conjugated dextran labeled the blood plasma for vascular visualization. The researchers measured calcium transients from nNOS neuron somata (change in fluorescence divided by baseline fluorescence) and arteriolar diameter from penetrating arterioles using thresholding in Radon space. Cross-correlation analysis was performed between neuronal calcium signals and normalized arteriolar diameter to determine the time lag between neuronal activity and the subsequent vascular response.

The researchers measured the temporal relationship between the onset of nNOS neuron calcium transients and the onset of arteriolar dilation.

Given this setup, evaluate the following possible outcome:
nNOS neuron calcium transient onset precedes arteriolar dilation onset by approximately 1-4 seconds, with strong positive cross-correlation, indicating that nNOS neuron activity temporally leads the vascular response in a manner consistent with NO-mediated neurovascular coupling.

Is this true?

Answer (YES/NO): NO